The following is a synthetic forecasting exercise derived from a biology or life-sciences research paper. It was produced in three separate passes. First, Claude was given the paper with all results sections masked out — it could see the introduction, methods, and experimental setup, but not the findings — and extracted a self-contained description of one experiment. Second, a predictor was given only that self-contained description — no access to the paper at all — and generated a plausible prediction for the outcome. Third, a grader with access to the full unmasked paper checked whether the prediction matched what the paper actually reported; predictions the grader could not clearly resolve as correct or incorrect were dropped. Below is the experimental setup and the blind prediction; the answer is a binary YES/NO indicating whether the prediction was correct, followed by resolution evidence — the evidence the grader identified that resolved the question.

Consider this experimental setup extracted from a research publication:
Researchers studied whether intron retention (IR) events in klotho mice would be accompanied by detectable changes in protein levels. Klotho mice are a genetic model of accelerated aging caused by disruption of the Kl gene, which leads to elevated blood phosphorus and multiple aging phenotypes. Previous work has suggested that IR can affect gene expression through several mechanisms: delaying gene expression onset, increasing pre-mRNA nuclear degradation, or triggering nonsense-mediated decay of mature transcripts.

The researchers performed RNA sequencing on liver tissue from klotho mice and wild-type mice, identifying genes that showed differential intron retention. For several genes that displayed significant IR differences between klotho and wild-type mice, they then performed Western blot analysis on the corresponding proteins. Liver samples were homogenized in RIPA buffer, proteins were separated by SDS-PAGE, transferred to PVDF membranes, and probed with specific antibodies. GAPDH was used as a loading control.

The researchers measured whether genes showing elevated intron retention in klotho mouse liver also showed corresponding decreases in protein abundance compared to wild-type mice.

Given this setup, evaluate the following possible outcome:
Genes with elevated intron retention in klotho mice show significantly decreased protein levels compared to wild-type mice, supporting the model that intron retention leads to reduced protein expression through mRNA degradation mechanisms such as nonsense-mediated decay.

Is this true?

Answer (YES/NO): NO